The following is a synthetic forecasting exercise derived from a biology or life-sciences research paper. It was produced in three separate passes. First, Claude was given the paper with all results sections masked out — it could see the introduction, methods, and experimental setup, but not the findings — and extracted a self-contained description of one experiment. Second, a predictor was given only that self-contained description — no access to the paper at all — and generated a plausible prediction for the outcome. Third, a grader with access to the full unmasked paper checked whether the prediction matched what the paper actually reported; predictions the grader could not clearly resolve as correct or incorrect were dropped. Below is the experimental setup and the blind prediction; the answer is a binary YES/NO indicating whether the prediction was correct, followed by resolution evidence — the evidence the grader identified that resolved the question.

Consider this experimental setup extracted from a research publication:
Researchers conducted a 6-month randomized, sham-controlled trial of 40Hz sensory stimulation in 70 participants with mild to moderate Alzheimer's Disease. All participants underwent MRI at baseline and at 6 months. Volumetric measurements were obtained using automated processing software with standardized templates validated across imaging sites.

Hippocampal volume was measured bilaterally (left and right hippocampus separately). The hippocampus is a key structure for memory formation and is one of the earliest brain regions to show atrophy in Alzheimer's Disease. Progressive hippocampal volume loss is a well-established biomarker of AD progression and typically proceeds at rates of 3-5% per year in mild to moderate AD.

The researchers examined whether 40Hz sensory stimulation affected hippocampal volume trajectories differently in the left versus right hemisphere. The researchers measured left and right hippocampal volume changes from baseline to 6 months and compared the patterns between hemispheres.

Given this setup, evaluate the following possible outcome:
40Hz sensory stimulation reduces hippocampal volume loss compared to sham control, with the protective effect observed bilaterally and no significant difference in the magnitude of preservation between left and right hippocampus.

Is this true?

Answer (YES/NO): NO